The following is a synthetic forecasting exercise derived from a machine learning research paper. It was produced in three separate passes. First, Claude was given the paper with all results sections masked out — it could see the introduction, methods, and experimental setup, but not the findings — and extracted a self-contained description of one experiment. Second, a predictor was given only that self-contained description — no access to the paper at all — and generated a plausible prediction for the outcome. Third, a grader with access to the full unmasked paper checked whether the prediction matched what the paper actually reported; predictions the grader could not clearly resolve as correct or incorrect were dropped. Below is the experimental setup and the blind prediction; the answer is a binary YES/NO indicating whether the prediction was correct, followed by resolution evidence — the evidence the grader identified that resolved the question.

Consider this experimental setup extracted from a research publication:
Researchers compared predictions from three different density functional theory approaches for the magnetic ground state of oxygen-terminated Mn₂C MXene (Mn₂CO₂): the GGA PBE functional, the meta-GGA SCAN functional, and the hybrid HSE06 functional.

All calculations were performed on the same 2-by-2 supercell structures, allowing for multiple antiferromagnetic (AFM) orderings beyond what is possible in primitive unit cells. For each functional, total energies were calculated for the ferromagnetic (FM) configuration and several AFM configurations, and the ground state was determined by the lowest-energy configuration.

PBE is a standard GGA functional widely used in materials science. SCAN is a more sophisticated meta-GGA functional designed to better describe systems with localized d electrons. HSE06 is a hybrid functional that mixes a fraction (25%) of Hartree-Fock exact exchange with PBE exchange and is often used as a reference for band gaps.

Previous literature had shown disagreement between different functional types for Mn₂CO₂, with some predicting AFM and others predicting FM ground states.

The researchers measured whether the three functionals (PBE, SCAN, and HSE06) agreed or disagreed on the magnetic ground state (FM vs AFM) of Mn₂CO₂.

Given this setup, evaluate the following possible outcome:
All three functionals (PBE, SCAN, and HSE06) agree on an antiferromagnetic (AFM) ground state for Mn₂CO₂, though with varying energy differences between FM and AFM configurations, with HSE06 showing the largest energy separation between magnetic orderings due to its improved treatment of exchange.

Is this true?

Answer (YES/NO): NO